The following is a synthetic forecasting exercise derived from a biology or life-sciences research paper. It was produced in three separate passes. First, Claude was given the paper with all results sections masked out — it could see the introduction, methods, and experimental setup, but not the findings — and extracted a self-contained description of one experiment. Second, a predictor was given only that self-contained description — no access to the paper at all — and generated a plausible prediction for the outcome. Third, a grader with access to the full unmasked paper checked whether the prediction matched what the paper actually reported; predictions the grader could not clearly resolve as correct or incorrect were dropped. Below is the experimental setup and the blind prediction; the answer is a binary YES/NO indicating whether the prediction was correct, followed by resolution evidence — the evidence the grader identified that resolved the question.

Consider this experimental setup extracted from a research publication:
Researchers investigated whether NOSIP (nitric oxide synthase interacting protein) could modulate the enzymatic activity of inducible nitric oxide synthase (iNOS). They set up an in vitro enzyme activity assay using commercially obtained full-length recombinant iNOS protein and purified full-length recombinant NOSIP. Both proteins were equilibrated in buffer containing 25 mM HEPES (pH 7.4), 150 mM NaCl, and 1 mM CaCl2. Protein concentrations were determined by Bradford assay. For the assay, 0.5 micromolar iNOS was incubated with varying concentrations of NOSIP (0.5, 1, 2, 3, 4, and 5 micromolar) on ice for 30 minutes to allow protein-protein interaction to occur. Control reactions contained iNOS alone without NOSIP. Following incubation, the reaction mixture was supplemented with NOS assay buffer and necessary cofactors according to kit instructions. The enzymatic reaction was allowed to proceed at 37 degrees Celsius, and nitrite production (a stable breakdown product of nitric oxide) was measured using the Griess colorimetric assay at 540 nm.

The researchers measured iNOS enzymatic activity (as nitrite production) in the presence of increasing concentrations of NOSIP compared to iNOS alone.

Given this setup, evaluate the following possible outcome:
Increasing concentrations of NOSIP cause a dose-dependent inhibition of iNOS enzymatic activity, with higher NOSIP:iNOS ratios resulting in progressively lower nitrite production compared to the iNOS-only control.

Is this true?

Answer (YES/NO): YES